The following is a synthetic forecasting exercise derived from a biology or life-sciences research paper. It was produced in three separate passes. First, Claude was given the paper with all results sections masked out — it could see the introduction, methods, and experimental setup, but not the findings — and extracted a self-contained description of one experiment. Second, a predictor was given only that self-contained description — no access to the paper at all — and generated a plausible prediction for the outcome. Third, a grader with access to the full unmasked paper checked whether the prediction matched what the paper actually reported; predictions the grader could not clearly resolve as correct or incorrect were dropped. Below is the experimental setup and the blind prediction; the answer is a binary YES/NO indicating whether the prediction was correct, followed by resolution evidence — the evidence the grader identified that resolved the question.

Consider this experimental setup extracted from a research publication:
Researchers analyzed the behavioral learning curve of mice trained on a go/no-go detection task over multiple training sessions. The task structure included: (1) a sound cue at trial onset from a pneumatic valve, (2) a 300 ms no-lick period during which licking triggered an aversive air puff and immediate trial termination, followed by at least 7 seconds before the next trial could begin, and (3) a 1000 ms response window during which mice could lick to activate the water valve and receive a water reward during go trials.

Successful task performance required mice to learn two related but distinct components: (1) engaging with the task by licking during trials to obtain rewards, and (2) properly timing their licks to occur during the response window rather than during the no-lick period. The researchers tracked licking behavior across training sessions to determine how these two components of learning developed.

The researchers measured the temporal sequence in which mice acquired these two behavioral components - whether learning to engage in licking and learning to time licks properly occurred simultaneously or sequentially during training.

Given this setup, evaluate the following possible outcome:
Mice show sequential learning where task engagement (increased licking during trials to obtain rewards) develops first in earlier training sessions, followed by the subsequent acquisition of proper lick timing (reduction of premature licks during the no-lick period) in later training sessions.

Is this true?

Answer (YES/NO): YES